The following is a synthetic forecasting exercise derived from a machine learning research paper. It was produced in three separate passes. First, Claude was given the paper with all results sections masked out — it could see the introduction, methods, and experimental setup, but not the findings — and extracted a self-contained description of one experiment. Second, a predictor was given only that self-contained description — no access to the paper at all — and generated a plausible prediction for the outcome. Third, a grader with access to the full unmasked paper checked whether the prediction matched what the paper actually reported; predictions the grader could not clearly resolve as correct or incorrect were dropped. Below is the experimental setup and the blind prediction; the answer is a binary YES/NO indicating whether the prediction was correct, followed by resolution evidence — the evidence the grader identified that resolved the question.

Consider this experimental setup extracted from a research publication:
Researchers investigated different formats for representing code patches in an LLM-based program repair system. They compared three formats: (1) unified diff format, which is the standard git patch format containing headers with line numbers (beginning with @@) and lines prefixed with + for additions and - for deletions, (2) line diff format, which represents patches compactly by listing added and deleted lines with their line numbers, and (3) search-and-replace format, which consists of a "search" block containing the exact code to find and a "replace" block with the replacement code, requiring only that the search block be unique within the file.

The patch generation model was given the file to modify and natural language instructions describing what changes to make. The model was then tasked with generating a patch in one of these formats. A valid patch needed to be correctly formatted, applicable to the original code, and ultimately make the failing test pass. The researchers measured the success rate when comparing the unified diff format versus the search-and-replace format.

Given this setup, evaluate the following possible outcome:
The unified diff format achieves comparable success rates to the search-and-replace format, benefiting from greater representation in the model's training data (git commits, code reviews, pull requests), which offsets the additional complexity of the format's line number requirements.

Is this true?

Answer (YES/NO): NO